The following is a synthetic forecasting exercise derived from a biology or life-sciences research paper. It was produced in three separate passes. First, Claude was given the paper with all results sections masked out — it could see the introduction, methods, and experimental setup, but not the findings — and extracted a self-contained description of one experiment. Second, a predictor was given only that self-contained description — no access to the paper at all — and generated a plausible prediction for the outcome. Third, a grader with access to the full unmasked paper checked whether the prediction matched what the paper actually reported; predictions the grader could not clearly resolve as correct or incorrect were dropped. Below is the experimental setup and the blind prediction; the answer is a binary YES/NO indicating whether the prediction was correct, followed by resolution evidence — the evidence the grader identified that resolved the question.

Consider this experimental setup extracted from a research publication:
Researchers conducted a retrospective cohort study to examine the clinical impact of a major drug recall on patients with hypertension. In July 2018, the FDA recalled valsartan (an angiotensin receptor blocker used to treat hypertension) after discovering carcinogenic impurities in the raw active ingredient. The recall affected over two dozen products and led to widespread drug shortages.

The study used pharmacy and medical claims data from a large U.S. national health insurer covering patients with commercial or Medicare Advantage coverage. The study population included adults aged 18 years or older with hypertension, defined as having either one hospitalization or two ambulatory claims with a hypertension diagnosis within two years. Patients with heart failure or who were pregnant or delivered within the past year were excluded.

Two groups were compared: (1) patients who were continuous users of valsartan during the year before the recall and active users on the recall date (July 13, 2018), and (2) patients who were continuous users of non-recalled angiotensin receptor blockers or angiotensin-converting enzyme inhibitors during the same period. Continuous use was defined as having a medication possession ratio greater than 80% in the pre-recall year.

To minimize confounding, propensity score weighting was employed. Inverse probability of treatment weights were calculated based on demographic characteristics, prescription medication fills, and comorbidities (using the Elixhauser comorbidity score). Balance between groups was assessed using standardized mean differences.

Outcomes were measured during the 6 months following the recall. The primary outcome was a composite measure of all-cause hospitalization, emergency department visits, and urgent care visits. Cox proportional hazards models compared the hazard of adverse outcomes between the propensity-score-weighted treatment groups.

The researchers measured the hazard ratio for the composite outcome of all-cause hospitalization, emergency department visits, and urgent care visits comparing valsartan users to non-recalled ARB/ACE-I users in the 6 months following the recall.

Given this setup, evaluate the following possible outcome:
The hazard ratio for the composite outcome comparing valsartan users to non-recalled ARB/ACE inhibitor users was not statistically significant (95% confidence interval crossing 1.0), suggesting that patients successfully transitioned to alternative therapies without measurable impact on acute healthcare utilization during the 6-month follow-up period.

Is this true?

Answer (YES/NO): NO